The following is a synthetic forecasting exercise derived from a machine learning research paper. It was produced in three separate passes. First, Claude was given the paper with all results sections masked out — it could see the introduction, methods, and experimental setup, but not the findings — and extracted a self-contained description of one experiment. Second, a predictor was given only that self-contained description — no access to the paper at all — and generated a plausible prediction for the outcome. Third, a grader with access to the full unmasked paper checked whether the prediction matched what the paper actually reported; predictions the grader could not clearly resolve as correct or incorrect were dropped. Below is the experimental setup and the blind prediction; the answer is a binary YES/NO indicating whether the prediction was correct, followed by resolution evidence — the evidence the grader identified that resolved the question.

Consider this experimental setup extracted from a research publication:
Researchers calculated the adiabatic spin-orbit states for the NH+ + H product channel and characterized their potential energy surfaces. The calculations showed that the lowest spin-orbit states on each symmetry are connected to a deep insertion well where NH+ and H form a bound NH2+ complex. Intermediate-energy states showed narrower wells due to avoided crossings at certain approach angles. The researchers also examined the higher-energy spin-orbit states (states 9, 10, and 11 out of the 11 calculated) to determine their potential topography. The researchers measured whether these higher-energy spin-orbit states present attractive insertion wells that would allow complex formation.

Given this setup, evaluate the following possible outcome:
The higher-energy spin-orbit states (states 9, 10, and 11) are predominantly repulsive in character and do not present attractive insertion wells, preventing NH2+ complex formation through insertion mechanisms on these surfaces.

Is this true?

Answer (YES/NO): NO